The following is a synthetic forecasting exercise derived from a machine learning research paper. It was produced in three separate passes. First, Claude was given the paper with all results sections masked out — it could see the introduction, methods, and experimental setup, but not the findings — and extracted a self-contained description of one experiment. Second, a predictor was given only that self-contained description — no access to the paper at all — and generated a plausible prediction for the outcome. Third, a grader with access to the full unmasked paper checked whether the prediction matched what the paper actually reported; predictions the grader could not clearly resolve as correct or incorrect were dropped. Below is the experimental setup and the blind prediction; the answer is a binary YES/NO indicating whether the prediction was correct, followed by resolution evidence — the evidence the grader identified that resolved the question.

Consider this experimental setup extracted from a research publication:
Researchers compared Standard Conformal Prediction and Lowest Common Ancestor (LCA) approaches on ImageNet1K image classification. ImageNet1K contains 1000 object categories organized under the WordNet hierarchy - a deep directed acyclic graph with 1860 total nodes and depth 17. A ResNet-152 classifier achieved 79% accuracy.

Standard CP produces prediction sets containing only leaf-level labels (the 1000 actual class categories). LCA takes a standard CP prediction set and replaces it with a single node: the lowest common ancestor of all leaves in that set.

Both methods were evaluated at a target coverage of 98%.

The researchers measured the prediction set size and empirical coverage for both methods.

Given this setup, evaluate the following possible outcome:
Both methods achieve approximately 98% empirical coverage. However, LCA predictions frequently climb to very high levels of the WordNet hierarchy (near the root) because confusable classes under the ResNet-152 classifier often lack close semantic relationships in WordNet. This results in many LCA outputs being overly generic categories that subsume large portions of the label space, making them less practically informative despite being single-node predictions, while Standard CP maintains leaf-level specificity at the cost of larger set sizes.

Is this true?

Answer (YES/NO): YES